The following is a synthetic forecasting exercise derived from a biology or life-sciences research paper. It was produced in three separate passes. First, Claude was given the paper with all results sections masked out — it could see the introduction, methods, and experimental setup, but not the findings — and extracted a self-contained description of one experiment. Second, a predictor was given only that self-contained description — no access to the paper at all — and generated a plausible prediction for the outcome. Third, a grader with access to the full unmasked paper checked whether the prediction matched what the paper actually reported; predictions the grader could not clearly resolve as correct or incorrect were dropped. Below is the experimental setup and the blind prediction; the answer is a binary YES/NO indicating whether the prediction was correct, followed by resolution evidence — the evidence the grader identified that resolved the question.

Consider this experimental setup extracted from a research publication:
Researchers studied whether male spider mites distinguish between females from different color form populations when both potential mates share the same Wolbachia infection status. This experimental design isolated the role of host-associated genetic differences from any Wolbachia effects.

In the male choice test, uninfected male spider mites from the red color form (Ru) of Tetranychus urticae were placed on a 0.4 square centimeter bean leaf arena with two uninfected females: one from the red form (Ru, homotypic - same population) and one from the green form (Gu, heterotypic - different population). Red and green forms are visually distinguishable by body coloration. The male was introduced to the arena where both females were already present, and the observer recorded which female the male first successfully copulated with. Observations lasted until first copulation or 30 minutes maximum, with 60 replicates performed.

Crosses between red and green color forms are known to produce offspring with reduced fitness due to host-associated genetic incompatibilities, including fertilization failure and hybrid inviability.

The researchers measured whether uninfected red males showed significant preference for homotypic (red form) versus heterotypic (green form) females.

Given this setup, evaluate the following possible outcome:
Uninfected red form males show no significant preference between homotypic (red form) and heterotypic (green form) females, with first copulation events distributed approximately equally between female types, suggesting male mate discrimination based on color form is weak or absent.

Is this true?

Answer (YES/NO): YES